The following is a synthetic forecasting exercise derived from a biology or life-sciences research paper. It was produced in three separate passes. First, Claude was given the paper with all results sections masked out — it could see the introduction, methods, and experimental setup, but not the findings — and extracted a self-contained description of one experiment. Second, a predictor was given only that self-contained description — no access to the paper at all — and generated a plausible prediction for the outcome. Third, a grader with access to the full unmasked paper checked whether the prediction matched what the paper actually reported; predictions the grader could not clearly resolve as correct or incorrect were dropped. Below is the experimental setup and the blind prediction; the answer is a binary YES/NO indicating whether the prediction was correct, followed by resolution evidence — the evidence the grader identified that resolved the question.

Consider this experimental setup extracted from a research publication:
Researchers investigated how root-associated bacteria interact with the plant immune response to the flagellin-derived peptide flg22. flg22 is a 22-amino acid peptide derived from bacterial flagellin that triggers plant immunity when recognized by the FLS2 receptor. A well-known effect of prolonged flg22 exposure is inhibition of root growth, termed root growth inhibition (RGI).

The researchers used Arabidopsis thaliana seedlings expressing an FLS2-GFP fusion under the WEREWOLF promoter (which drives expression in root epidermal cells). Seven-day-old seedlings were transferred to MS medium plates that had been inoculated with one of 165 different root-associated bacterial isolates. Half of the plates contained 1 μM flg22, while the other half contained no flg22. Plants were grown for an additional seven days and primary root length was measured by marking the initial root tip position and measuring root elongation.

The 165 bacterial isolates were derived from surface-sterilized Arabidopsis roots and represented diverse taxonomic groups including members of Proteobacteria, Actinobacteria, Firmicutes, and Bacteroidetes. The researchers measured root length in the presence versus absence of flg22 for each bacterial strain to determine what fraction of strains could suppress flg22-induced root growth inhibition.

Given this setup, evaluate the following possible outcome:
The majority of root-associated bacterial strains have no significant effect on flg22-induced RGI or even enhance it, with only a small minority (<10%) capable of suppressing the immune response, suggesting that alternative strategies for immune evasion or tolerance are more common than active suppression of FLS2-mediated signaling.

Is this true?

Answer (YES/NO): NO